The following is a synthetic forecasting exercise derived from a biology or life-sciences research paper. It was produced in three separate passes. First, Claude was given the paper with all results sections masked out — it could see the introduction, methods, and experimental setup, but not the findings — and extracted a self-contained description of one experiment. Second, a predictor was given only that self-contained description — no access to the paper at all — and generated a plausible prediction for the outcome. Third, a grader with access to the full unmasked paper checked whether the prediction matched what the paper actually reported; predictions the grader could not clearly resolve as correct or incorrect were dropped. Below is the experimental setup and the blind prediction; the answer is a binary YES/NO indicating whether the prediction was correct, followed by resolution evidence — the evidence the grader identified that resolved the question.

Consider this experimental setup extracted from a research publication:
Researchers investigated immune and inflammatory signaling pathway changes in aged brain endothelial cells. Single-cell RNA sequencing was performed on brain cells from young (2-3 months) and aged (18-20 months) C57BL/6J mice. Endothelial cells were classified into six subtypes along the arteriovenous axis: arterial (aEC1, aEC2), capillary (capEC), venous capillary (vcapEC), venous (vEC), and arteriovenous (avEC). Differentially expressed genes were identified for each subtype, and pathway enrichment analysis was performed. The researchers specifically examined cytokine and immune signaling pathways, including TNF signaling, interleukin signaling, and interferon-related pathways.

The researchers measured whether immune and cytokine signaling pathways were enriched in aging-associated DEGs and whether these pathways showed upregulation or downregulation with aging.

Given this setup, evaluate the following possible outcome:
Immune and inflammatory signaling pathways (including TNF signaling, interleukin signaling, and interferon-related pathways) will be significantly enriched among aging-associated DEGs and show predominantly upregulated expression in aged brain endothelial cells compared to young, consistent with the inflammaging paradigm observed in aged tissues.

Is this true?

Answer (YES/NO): NO